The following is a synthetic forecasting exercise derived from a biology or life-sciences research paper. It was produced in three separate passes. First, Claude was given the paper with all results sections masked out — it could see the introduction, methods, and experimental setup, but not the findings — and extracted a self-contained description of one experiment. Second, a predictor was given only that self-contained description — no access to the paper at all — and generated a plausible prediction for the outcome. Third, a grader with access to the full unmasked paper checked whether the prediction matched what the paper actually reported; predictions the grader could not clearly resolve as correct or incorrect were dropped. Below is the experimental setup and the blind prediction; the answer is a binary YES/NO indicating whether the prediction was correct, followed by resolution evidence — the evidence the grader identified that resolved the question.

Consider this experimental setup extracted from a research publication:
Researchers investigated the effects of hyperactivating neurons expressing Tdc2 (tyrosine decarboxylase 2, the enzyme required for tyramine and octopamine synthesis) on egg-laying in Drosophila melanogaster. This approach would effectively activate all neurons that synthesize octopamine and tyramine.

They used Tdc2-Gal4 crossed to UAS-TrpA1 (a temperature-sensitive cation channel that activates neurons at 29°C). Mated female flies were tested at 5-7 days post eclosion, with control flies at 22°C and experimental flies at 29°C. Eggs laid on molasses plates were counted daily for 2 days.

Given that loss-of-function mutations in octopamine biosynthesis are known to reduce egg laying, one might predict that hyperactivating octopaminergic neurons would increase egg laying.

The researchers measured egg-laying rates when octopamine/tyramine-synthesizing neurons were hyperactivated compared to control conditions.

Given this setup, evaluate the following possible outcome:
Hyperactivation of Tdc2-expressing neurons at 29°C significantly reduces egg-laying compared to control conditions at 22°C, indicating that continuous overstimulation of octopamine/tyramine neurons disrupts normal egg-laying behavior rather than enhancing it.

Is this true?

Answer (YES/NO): NO